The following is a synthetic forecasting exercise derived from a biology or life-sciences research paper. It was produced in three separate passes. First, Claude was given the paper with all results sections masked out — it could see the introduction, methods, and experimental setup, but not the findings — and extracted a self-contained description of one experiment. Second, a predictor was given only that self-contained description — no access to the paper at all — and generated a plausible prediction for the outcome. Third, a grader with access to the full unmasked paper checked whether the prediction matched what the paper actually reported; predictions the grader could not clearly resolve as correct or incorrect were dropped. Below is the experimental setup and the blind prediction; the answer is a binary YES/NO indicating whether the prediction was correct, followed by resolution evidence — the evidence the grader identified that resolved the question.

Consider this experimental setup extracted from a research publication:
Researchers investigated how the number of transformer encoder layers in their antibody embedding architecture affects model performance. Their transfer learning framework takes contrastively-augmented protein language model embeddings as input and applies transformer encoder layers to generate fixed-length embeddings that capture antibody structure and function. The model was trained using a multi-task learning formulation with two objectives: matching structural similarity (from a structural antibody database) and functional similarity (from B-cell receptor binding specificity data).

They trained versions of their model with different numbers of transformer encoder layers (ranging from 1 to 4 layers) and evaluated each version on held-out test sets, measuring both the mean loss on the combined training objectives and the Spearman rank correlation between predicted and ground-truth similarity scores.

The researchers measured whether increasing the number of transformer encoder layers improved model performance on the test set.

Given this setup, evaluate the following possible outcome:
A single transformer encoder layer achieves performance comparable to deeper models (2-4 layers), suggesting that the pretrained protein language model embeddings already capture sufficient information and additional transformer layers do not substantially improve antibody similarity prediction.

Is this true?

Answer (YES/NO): YES